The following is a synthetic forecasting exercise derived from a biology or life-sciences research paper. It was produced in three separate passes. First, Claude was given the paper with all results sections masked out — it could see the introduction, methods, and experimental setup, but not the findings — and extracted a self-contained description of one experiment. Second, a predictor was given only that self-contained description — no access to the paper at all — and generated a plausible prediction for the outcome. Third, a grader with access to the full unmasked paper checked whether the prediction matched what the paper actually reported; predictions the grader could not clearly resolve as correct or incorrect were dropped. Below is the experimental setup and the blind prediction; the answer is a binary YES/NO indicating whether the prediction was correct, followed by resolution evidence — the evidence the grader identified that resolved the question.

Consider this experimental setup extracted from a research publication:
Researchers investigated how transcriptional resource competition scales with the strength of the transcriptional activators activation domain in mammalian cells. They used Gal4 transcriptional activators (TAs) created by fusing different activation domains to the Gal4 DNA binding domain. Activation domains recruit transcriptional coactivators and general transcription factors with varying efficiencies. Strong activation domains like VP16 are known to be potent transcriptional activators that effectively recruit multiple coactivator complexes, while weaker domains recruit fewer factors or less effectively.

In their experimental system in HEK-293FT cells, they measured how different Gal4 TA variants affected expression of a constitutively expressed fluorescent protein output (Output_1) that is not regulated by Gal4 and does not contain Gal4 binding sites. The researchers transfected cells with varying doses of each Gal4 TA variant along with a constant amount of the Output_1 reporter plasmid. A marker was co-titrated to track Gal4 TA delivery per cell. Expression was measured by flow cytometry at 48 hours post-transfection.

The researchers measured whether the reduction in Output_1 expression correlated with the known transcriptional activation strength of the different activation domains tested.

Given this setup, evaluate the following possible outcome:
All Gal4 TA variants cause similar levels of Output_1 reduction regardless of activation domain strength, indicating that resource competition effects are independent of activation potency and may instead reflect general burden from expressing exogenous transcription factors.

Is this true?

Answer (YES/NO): NO